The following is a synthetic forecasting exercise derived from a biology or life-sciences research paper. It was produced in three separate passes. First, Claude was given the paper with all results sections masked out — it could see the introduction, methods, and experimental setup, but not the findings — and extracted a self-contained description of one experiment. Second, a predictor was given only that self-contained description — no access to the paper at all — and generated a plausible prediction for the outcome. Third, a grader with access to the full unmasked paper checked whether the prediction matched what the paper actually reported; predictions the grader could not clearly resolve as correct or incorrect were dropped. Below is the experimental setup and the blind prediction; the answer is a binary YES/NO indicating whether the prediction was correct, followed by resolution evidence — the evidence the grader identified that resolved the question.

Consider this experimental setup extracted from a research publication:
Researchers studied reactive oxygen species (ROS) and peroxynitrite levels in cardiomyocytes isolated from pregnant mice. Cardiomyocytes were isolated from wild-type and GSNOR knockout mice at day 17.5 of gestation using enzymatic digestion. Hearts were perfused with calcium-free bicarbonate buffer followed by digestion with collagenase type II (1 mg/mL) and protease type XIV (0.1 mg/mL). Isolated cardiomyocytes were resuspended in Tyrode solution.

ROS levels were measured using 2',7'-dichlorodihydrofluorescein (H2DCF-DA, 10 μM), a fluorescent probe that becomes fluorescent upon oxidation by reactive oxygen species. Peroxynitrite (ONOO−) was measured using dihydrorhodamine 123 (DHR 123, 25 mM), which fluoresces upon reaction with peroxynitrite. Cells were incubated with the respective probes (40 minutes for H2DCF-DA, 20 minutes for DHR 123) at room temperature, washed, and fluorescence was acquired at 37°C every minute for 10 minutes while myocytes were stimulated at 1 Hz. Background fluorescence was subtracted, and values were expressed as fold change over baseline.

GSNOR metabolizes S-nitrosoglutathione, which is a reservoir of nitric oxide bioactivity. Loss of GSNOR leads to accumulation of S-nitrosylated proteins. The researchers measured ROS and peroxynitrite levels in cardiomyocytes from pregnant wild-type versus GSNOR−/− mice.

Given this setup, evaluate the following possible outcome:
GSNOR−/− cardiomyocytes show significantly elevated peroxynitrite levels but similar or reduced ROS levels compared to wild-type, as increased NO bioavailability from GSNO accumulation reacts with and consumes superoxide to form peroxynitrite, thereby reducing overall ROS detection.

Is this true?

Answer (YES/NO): NO